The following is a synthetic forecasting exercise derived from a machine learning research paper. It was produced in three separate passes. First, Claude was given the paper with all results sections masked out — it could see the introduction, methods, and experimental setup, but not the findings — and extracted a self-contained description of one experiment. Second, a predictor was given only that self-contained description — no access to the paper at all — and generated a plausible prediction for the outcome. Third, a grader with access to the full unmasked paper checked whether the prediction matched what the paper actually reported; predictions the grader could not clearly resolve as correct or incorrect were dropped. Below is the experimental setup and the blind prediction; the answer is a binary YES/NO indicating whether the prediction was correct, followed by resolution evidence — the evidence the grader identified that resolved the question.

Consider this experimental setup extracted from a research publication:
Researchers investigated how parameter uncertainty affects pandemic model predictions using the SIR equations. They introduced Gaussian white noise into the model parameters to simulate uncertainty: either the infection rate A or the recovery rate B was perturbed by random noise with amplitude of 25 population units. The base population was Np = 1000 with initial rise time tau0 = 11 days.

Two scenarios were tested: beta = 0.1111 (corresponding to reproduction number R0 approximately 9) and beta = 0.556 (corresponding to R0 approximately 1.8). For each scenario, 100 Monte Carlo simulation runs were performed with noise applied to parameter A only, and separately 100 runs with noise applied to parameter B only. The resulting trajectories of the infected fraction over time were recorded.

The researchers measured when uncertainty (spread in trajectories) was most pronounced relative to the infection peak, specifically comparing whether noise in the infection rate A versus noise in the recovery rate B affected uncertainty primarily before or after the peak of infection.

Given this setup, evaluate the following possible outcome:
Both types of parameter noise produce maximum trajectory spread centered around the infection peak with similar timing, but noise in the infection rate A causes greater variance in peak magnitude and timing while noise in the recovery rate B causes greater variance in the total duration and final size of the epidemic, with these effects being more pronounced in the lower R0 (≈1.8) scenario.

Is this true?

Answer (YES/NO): NO